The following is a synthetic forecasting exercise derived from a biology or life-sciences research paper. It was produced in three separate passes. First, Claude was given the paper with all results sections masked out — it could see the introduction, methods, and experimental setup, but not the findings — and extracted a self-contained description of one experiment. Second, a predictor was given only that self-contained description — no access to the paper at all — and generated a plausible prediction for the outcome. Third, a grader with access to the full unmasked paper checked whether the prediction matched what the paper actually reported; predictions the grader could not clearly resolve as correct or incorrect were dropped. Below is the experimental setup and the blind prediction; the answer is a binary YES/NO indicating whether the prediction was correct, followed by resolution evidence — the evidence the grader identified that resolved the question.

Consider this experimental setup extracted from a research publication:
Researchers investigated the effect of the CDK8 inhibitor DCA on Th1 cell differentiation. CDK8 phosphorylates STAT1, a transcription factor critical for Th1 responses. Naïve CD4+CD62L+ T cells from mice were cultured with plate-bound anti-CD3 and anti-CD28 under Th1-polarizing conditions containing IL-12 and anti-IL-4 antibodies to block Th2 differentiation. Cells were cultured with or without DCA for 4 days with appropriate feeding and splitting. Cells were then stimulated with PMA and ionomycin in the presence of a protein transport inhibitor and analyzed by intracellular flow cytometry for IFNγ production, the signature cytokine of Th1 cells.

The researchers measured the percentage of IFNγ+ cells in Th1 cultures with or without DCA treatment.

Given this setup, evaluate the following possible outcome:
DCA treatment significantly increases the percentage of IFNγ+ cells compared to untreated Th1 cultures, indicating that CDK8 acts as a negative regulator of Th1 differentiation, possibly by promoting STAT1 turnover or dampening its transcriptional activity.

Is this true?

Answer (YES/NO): NO